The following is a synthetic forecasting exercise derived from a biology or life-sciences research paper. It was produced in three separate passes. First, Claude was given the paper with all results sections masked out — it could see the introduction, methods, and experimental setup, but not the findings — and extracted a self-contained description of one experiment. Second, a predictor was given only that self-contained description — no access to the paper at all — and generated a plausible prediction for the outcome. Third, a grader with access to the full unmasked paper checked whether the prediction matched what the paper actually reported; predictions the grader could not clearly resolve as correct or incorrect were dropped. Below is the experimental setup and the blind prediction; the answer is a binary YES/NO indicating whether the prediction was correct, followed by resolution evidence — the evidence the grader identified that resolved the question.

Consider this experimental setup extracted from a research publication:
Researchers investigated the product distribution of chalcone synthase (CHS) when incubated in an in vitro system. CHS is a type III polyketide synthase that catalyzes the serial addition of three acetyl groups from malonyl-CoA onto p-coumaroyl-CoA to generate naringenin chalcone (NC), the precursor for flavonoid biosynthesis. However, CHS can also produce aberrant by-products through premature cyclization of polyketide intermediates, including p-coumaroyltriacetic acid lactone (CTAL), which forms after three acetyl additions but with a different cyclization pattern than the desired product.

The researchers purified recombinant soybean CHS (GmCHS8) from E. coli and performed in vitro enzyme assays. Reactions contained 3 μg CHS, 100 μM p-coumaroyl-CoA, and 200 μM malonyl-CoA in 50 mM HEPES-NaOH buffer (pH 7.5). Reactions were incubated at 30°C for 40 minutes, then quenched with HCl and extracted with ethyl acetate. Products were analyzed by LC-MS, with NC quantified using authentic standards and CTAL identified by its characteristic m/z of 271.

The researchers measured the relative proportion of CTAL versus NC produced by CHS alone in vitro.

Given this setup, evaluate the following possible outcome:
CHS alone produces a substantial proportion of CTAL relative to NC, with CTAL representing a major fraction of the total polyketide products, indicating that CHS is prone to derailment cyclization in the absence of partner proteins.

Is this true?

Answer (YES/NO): YES